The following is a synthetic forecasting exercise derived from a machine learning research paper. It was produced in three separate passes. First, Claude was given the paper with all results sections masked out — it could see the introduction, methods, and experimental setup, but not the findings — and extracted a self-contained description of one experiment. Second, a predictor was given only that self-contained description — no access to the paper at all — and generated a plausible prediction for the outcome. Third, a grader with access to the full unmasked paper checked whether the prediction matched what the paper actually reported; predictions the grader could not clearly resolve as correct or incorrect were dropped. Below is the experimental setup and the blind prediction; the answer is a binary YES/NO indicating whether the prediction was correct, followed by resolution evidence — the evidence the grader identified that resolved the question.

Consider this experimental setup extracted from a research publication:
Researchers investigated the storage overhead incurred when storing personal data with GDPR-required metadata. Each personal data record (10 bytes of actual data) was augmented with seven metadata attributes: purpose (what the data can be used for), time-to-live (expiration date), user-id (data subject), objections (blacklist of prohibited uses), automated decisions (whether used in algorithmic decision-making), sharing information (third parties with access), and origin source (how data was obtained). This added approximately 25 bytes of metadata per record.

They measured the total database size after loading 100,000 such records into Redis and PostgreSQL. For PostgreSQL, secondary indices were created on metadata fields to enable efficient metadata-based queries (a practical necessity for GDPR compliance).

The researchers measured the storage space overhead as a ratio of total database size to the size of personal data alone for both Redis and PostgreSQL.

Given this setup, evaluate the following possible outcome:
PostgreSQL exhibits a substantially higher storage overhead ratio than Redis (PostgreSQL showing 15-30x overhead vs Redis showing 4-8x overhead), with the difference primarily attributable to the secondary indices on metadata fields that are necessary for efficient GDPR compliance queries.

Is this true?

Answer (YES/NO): NO